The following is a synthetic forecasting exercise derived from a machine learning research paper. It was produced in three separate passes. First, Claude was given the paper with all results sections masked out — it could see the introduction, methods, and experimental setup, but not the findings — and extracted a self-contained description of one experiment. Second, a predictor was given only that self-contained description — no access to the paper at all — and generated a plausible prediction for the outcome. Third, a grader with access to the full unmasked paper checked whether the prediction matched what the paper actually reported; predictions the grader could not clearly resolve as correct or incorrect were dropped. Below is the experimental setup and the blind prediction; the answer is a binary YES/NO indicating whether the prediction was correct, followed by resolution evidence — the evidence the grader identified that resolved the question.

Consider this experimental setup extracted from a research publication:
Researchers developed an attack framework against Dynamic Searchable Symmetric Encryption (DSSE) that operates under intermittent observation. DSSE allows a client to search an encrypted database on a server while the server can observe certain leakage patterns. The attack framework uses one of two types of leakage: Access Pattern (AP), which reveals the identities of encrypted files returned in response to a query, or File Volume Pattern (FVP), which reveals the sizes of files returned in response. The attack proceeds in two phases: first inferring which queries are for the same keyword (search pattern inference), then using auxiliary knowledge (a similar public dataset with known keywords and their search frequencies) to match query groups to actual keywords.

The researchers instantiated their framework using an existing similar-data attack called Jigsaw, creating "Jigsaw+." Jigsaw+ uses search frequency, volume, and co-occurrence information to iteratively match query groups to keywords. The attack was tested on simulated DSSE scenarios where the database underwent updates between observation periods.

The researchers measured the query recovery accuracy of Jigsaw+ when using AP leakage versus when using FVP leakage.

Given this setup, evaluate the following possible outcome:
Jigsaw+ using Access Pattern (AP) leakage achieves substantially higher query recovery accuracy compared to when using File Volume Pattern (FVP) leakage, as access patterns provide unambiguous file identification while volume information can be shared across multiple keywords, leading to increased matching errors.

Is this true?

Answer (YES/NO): YES